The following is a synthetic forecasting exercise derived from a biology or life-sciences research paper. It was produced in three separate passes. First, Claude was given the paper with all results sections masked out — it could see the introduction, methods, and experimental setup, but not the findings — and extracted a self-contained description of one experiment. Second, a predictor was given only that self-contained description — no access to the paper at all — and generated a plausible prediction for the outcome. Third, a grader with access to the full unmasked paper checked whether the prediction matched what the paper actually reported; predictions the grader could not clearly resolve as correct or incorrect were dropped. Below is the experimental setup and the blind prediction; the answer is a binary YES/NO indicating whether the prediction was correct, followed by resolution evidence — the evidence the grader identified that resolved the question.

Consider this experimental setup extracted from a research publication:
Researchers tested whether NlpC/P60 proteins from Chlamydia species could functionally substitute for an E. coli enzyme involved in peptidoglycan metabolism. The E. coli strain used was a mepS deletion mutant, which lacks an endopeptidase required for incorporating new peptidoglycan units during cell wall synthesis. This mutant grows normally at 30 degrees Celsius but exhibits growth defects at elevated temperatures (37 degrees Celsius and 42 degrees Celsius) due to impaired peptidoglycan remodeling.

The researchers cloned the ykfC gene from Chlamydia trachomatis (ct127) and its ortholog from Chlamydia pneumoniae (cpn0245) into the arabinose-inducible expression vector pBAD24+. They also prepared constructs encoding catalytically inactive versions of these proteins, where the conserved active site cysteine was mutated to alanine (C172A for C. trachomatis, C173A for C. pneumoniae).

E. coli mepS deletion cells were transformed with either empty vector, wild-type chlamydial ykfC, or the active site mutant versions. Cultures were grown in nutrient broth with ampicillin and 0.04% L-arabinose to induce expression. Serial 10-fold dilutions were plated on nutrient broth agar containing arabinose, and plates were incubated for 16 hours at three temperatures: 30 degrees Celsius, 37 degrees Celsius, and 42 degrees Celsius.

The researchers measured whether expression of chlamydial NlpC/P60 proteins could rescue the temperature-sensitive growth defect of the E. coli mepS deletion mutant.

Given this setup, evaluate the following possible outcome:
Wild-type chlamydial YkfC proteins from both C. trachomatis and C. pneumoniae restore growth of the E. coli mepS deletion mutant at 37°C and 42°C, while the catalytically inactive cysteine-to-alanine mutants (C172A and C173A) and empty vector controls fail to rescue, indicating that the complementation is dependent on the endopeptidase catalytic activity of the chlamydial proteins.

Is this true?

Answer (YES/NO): NO